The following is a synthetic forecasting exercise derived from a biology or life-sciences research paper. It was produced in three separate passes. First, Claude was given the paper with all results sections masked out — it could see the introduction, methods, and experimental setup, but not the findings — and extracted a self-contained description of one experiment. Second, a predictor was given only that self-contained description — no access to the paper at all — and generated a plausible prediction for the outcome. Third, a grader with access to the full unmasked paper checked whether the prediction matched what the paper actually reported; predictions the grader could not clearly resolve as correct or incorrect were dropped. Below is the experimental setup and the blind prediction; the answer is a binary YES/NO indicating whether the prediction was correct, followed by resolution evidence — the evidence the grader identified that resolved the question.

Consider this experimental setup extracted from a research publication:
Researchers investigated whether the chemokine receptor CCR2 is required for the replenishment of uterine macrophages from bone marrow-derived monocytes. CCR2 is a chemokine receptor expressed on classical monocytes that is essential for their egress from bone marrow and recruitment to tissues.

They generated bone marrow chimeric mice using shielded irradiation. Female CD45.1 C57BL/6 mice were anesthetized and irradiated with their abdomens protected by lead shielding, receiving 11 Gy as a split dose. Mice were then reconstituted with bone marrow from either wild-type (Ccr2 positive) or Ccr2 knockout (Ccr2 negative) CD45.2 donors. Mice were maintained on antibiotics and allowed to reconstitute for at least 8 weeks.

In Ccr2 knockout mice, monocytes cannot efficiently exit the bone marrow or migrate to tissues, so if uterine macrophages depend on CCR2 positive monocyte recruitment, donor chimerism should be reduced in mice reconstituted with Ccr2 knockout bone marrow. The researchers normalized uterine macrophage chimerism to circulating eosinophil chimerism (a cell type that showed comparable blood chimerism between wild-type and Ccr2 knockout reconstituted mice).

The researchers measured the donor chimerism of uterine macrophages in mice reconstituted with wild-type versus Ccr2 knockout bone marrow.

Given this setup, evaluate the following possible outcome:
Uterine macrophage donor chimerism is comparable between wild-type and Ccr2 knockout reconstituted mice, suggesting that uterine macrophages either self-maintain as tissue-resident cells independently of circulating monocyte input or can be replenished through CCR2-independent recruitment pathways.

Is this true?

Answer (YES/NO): NO